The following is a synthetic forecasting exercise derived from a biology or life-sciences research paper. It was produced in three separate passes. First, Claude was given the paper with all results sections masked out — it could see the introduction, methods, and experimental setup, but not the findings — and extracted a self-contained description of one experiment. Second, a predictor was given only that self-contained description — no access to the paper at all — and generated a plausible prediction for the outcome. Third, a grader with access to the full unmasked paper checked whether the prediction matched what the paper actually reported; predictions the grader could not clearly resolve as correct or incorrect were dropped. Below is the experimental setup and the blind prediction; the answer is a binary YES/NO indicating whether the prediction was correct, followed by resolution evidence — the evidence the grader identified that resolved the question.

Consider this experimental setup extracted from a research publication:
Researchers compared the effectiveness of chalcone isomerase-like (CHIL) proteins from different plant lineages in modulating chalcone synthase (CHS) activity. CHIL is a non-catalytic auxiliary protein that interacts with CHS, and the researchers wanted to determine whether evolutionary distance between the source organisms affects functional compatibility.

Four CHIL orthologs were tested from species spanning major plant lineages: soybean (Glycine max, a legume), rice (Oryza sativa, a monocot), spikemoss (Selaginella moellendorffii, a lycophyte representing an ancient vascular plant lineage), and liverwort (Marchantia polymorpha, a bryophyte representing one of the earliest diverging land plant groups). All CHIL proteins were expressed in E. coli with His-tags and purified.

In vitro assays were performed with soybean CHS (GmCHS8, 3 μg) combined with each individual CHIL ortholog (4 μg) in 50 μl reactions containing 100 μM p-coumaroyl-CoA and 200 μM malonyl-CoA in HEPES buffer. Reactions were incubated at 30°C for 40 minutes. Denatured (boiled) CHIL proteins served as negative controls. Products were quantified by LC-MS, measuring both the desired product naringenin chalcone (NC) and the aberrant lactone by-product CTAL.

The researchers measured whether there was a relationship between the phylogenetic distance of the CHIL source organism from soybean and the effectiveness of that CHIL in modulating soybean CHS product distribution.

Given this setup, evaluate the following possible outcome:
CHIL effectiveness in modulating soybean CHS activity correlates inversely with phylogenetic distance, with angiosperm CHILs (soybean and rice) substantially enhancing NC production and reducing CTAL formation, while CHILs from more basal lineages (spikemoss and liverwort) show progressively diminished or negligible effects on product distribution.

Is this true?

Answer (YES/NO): YES